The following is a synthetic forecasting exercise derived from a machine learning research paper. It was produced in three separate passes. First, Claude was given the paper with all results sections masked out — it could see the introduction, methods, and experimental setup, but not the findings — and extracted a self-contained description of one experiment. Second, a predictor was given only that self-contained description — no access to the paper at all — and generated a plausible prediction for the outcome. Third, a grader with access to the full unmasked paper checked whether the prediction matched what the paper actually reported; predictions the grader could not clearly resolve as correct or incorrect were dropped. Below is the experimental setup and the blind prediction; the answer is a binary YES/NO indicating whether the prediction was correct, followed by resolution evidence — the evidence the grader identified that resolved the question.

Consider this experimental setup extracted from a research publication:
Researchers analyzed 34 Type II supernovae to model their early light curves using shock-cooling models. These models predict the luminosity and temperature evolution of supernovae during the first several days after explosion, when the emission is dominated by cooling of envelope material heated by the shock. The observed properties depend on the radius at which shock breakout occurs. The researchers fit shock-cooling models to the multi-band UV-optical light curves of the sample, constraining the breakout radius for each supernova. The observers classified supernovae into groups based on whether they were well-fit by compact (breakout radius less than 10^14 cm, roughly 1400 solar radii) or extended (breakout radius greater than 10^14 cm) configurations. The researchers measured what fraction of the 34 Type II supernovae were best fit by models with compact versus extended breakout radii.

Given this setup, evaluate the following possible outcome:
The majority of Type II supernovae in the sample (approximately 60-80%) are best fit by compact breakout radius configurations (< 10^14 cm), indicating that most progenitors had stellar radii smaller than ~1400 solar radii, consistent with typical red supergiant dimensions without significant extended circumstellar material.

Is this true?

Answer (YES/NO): NO